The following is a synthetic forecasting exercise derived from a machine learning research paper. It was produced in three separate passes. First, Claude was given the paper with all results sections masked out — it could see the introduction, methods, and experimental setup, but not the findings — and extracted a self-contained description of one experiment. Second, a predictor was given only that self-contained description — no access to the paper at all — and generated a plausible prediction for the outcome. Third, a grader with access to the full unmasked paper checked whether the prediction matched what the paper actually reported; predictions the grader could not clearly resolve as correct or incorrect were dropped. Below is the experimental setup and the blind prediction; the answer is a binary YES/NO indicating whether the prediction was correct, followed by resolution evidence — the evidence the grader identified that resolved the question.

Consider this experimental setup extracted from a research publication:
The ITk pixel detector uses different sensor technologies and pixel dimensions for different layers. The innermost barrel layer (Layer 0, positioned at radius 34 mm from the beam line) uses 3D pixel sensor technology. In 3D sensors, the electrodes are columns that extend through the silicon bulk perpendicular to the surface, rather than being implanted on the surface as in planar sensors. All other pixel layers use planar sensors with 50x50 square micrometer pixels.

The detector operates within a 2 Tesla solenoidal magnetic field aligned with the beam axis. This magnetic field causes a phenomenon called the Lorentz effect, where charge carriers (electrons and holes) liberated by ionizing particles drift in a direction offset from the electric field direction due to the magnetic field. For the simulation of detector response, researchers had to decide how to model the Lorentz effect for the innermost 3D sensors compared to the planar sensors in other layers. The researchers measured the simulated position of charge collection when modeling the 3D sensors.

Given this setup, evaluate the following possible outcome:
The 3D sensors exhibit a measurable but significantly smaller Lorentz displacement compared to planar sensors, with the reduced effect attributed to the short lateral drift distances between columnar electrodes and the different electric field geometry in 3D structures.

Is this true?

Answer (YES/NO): NO